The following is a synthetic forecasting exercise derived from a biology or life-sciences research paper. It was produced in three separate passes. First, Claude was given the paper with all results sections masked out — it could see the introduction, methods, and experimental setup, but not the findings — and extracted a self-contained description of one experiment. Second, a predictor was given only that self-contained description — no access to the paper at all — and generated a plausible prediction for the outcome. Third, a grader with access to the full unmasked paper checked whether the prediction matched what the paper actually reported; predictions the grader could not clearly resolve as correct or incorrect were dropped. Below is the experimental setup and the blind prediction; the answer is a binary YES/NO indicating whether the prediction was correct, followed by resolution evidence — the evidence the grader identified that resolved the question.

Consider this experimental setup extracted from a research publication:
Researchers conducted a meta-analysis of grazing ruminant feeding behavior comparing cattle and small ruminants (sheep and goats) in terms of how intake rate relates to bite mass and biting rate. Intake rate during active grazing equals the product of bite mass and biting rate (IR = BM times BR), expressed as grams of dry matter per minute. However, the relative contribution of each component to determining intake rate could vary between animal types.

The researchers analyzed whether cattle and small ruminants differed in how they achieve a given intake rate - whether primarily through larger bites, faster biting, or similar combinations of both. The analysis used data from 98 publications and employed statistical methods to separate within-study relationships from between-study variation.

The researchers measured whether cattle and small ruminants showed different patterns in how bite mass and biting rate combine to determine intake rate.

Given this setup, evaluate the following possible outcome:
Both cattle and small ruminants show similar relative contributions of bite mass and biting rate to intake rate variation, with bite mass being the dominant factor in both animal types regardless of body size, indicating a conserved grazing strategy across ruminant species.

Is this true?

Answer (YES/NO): YES